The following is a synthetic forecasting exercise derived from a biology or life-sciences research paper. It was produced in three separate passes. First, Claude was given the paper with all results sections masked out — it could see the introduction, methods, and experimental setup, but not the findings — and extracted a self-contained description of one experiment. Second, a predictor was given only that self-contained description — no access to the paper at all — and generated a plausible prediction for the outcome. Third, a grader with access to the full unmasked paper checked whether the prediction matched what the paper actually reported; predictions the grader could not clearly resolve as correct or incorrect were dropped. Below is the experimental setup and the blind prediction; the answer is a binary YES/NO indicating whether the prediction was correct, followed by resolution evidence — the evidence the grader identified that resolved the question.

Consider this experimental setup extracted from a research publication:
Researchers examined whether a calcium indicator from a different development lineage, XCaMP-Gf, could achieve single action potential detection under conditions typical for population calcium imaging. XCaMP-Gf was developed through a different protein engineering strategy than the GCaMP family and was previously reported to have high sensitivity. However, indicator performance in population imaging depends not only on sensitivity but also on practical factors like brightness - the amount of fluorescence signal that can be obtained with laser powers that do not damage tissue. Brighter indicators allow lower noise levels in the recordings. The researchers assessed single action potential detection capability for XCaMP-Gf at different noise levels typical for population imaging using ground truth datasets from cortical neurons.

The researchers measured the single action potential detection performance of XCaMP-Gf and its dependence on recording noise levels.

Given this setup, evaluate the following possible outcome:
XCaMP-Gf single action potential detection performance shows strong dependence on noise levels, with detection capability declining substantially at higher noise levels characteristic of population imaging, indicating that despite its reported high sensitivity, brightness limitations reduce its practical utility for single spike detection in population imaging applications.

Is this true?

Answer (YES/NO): YES